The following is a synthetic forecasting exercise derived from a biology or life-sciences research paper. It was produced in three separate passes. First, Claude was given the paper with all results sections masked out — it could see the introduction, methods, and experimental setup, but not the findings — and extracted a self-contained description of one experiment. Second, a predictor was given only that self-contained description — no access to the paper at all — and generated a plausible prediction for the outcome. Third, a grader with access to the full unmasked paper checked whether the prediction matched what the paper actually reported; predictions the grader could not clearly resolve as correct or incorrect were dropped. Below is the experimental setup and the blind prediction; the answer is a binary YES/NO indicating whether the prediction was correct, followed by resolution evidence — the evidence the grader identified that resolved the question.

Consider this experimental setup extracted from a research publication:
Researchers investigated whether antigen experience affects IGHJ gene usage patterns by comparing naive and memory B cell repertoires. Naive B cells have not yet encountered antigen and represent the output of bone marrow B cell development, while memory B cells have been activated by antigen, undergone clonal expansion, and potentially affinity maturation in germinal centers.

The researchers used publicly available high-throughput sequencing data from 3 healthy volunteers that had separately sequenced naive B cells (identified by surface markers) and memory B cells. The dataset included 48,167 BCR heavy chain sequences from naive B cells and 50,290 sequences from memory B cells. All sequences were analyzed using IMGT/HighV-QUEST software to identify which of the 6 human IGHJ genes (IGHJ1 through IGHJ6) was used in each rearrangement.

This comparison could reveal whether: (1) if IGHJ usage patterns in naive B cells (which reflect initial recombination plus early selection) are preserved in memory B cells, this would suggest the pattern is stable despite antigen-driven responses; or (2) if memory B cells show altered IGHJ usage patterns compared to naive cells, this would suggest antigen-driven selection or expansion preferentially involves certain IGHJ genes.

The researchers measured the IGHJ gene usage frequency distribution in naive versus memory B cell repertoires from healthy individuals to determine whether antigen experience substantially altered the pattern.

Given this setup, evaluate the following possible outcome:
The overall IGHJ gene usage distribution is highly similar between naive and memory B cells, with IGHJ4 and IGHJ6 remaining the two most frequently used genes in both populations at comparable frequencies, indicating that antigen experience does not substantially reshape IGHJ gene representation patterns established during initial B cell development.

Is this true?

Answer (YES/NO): YES